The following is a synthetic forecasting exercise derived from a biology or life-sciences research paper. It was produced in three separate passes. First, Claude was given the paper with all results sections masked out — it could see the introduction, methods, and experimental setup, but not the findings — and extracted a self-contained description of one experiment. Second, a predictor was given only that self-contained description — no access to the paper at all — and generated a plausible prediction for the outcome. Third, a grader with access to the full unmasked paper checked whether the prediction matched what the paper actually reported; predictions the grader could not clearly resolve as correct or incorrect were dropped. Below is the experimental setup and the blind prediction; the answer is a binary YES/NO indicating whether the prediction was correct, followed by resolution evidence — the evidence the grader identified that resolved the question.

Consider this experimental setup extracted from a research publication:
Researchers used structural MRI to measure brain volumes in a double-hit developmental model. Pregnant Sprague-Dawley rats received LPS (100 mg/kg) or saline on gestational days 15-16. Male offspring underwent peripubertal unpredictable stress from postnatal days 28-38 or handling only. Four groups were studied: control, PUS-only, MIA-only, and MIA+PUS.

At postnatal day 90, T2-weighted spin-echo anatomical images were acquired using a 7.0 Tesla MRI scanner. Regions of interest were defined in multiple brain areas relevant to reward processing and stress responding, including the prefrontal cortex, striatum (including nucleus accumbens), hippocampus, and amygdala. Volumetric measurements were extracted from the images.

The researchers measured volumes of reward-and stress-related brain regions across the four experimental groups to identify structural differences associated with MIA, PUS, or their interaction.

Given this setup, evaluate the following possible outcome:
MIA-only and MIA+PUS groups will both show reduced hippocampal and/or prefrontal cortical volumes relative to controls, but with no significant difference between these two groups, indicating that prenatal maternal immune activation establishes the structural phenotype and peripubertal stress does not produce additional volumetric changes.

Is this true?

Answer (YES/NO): NO